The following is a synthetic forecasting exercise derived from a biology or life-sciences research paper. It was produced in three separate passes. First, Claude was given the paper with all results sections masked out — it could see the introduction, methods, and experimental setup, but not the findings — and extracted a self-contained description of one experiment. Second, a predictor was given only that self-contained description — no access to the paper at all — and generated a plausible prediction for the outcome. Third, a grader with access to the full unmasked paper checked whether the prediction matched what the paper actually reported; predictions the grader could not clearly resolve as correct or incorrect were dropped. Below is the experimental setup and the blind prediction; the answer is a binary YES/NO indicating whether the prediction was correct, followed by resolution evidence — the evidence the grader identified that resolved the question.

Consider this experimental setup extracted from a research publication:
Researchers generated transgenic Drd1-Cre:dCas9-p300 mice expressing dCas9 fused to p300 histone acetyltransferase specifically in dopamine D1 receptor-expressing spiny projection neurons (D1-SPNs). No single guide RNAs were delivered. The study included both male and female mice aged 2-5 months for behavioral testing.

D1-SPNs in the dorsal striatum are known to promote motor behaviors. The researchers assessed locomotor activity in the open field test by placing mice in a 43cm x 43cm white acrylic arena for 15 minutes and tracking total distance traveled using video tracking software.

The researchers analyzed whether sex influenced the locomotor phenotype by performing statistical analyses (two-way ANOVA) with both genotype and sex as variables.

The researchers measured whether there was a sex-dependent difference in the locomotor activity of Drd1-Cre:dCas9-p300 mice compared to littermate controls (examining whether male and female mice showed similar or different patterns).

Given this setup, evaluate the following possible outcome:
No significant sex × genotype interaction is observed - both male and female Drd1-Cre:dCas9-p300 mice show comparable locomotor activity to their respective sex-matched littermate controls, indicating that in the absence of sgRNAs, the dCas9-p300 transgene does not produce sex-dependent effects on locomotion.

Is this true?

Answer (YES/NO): NO